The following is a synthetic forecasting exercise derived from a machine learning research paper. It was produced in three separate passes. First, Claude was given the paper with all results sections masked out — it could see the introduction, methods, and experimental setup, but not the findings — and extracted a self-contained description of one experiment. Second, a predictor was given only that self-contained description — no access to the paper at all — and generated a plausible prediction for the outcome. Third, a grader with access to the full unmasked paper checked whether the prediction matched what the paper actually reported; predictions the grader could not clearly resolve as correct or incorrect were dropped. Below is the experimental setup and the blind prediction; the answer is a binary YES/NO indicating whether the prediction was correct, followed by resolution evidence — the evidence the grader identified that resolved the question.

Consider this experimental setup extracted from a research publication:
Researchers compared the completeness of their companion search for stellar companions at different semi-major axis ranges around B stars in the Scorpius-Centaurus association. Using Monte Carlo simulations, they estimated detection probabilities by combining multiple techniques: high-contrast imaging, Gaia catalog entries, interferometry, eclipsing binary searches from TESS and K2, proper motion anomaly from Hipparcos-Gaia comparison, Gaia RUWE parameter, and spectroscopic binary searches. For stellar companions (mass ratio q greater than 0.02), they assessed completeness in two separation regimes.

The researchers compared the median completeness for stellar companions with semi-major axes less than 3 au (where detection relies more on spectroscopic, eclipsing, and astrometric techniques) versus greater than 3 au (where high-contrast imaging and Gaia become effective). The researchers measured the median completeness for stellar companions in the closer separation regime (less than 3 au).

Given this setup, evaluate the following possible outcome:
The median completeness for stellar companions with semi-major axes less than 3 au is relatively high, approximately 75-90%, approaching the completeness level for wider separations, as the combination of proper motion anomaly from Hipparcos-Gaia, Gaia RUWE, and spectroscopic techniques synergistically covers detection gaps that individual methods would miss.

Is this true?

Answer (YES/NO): YES